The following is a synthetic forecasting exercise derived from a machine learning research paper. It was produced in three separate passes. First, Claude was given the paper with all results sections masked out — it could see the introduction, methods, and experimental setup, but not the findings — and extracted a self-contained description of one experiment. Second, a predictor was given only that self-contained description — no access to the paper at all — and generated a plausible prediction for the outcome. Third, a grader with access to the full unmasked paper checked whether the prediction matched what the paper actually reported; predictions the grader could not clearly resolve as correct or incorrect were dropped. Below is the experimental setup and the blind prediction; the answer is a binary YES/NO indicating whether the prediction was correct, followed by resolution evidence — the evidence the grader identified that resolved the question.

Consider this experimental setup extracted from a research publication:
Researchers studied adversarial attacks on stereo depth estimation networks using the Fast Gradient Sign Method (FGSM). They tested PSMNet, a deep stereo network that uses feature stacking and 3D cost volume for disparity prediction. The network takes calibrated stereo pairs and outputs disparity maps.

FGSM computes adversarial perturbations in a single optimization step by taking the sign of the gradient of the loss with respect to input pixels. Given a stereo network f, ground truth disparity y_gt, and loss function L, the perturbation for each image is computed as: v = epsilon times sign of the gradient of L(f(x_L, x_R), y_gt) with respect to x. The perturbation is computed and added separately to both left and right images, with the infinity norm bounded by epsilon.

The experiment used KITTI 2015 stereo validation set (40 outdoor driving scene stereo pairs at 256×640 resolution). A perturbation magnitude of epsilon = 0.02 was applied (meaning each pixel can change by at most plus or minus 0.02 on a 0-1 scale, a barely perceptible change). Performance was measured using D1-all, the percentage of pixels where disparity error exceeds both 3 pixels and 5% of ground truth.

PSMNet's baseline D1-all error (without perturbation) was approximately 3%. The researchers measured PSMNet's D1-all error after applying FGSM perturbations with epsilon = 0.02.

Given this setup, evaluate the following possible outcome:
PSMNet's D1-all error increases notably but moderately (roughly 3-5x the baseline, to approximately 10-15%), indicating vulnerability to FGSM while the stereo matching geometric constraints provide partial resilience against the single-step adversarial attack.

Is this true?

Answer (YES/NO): NO